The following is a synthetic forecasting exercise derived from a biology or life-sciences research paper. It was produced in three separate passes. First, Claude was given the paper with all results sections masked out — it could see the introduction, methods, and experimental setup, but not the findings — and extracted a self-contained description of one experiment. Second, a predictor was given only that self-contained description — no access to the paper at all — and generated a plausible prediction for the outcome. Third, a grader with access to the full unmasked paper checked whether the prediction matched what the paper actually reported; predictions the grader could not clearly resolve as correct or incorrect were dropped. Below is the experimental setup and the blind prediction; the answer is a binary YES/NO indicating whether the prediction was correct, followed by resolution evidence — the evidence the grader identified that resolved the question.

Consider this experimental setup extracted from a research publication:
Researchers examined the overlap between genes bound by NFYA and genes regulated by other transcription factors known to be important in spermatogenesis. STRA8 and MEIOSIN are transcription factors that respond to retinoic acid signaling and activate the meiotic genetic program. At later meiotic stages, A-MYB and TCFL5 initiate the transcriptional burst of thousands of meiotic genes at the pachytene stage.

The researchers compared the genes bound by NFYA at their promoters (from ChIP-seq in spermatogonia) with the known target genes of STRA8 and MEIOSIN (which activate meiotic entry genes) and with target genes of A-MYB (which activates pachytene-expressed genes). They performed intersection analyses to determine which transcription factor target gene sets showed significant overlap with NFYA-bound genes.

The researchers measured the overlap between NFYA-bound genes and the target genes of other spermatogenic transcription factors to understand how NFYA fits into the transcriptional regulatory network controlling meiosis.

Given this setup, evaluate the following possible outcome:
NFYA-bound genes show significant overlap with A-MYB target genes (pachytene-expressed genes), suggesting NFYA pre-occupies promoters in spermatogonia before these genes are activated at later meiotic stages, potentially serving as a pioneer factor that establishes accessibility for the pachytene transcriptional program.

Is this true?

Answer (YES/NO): YES